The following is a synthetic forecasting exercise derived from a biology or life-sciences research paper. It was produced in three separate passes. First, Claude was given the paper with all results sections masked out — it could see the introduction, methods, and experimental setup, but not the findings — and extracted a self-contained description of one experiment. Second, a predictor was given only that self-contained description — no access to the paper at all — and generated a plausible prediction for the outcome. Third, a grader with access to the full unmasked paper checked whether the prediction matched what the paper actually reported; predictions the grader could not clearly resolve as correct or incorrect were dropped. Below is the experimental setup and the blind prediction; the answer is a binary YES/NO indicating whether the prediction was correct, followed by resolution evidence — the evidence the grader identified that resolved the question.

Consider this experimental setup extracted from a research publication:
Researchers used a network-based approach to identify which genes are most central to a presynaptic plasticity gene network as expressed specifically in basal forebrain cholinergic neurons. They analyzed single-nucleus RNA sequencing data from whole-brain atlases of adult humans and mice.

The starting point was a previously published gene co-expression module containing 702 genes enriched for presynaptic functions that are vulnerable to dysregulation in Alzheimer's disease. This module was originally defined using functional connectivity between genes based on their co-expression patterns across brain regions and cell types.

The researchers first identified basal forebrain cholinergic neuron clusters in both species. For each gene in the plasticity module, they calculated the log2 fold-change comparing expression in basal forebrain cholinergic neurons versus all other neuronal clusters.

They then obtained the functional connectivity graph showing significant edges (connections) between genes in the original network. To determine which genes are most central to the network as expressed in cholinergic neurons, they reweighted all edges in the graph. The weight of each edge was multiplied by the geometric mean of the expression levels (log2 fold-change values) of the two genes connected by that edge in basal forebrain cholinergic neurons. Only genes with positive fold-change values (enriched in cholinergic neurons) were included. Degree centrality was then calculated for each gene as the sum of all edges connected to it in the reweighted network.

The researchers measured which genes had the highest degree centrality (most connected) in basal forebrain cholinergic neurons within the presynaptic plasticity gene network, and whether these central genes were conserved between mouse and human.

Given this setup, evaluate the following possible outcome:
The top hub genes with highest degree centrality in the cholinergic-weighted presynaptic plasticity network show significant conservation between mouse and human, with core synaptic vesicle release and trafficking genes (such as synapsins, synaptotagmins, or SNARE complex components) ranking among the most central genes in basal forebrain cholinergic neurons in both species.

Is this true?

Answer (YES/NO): NO